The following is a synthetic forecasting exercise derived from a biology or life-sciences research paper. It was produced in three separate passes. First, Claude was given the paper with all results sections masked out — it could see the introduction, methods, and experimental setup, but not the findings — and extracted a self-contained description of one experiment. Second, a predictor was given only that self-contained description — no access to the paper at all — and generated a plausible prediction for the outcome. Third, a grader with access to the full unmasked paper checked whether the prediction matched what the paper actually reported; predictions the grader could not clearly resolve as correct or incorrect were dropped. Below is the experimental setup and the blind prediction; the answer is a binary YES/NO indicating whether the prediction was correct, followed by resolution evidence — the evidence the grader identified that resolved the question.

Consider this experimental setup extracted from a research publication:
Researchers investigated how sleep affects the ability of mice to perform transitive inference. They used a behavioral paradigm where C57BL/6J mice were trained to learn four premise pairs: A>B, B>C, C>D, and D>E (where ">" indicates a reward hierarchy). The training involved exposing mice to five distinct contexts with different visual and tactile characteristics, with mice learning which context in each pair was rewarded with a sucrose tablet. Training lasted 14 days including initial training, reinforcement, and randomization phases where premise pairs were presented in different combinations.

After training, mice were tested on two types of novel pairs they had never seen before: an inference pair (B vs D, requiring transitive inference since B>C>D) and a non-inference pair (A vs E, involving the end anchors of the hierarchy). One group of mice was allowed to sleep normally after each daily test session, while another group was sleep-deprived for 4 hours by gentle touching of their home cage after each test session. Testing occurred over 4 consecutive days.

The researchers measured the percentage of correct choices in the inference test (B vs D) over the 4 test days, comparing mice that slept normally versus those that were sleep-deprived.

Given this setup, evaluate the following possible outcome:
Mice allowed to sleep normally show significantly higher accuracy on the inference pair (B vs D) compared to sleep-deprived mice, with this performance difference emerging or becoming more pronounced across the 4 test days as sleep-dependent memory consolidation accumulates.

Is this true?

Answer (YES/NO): YES